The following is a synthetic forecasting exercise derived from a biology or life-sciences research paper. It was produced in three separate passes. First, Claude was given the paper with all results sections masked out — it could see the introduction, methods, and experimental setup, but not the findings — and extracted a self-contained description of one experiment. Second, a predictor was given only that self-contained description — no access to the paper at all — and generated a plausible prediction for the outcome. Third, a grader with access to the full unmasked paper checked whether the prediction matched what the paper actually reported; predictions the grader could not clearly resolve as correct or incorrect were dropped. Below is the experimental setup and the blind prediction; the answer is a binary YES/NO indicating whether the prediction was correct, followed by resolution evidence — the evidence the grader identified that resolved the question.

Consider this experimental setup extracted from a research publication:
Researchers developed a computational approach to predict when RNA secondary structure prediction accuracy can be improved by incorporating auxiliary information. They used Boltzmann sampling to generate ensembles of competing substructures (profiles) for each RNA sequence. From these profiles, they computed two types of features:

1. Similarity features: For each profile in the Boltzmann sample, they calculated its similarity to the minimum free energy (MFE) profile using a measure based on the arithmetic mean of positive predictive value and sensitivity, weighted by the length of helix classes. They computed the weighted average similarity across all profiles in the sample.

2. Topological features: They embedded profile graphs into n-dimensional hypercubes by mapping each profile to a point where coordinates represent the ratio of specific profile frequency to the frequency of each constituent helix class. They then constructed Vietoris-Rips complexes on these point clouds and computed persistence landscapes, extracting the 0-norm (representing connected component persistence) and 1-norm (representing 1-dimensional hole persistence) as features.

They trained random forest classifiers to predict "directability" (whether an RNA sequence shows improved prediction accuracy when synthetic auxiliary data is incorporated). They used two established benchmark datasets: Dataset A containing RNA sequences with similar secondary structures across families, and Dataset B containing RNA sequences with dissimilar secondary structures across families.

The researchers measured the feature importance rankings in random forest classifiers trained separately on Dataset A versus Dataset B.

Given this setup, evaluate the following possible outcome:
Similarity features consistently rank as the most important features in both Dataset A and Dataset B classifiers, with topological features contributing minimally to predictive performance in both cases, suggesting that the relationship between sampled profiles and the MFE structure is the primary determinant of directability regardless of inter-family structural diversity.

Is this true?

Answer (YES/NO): NO